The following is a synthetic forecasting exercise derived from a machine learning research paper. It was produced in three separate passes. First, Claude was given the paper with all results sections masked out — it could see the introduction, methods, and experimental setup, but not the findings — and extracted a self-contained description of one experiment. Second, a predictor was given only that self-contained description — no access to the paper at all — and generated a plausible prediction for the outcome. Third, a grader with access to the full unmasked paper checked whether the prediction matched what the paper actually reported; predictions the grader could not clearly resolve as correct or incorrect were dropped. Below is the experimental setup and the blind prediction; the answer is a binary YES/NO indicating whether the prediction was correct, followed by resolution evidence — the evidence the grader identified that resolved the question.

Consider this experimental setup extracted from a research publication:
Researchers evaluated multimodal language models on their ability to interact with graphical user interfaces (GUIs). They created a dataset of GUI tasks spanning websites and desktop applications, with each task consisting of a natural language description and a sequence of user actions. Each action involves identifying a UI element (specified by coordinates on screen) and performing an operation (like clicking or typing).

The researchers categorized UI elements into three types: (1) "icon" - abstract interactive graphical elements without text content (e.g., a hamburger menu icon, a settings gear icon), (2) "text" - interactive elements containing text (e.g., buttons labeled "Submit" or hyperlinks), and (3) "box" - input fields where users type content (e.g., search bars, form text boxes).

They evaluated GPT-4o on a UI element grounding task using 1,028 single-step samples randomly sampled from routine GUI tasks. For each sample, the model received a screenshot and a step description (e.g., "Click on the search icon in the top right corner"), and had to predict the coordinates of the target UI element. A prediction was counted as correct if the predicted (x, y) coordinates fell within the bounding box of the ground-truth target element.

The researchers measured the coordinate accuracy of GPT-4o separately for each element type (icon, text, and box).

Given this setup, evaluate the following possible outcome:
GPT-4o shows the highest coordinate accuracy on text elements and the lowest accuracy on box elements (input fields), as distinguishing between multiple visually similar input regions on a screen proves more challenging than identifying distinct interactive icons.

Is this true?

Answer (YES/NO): NO